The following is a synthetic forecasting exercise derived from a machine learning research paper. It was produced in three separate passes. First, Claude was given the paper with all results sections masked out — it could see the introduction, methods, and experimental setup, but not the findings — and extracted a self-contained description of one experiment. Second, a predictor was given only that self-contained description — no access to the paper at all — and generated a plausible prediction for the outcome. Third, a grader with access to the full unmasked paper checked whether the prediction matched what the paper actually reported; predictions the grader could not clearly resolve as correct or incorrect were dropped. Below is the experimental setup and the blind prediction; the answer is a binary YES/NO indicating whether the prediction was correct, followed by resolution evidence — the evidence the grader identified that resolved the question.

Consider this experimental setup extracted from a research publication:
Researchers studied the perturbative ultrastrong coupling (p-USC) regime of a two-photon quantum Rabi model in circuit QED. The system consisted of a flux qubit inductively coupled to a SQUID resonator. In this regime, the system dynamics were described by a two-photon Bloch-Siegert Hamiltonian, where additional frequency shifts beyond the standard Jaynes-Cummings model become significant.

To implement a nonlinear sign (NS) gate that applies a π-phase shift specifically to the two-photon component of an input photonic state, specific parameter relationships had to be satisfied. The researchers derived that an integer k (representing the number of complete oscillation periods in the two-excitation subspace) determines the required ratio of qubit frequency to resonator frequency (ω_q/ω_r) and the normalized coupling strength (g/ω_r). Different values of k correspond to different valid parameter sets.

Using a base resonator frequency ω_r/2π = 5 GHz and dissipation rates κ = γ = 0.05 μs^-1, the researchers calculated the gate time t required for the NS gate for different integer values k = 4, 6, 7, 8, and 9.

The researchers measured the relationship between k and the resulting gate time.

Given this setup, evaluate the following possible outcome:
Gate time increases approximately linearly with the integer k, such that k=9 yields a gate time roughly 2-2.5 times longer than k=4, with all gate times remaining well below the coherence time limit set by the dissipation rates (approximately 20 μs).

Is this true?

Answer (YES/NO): NO